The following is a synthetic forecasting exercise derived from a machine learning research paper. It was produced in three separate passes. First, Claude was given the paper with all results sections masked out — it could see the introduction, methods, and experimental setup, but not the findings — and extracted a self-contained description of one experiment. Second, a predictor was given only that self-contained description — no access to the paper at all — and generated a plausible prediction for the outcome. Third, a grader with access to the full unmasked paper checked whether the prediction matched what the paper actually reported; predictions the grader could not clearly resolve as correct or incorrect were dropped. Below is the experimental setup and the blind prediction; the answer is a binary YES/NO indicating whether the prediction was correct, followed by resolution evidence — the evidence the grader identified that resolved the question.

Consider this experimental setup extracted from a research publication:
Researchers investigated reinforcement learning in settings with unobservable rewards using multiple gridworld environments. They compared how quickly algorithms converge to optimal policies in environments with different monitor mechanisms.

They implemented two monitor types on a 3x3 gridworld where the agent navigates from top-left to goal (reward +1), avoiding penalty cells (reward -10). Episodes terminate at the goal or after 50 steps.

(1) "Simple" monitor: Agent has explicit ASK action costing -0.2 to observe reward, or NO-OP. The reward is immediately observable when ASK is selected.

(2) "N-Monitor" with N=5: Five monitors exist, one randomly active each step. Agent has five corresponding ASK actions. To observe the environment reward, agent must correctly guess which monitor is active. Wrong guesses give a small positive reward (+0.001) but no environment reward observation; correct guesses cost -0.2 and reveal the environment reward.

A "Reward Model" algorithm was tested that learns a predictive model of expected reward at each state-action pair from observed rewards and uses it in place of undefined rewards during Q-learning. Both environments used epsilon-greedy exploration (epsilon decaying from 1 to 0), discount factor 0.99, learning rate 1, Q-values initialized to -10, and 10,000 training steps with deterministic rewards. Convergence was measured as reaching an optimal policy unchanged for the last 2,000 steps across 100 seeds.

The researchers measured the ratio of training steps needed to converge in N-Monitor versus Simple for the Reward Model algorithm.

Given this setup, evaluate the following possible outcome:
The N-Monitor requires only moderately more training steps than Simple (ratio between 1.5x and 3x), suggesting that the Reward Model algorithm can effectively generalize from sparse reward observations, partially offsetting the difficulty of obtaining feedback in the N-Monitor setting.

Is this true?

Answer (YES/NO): NO